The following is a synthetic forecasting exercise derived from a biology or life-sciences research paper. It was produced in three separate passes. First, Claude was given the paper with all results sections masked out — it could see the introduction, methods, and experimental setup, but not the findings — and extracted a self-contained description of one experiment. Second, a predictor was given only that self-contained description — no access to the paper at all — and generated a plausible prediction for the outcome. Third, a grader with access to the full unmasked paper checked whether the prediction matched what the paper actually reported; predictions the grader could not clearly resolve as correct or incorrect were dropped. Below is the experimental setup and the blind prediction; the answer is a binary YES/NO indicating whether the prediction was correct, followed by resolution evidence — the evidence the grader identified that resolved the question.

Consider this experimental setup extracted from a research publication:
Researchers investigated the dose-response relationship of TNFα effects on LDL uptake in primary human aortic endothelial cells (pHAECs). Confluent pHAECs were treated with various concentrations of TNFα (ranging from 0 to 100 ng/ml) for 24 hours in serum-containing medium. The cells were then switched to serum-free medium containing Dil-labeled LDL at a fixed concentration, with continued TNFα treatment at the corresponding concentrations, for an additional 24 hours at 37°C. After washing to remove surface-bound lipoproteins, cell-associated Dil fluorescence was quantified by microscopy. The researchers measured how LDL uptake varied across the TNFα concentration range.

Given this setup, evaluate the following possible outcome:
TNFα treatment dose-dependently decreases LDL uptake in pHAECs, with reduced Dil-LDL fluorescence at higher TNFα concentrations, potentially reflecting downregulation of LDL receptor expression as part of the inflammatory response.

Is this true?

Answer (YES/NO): NO